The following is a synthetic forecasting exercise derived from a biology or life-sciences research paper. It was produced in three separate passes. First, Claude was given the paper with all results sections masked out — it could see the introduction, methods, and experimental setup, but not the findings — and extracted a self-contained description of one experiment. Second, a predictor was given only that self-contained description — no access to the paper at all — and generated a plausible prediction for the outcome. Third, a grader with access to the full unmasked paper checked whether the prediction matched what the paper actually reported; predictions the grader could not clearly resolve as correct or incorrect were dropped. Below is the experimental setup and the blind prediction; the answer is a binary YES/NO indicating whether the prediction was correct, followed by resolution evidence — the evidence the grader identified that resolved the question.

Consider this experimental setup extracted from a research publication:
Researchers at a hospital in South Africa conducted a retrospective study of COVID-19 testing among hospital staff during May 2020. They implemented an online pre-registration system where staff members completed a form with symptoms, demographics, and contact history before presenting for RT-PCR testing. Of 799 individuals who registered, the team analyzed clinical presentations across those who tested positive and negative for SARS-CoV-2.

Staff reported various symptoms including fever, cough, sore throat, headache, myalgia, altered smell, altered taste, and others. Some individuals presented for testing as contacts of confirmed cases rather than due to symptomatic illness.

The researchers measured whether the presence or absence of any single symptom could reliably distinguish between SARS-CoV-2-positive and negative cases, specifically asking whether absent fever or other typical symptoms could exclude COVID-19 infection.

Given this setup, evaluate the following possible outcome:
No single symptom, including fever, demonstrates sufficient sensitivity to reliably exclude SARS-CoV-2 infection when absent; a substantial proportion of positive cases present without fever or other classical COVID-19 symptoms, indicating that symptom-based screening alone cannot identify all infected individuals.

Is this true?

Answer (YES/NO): YES